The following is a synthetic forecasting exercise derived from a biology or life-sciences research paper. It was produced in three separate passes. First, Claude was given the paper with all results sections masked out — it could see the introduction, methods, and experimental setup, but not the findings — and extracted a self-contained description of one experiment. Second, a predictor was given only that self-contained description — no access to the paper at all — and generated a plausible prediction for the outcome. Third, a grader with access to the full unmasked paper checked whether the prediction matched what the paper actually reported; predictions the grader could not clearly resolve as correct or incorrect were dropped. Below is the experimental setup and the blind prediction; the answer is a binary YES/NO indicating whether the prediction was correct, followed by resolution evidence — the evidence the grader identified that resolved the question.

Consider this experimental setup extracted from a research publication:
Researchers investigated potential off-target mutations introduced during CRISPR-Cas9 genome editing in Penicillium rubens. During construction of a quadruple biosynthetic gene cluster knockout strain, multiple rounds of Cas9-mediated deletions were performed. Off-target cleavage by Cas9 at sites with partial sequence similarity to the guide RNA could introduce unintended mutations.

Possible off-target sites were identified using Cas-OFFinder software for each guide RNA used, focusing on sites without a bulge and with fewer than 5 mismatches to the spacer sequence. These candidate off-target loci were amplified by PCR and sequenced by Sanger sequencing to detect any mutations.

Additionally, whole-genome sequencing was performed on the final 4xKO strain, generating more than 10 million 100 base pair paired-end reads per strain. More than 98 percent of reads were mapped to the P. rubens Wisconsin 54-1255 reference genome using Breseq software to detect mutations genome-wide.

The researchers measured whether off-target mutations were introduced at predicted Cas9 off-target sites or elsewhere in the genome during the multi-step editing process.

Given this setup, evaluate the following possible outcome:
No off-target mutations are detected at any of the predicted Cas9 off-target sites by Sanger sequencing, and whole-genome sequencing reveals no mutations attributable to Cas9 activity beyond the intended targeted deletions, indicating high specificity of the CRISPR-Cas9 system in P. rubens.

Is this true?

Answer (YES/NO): YES